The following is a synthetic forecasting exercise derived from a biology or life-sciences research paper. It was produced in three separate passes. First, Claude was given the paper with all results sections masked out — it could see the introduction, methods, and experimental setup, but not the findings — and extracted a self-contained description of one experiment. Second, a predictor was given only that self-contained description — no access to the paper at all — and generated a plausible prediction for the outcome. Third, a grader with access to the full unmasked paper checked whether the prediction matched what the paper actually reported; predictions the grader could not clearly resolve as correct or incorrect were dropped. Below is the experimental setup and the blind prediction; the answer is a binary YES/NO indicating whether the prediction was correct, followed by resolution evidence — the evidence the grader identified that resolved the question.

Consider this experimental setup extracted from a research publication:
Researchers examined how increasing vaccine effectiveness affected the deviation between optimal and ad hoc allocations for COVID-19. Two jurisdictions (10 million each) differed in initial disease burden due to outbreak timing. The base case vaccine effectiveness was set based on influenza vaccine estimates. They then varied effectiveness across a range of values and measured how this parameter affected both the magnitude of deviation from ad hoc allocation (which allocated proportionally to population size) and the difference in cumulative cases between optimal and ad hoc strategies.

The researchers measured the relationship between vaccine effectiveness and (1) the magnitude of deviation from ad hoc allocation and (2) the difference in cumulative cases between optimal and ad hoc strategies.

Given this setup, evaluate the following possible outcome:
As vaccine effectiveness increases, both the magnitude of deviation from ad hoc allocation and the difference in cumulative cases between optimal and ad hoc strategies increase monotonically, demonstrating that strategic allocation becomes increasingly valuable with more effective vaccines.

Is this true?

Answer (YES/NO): YES